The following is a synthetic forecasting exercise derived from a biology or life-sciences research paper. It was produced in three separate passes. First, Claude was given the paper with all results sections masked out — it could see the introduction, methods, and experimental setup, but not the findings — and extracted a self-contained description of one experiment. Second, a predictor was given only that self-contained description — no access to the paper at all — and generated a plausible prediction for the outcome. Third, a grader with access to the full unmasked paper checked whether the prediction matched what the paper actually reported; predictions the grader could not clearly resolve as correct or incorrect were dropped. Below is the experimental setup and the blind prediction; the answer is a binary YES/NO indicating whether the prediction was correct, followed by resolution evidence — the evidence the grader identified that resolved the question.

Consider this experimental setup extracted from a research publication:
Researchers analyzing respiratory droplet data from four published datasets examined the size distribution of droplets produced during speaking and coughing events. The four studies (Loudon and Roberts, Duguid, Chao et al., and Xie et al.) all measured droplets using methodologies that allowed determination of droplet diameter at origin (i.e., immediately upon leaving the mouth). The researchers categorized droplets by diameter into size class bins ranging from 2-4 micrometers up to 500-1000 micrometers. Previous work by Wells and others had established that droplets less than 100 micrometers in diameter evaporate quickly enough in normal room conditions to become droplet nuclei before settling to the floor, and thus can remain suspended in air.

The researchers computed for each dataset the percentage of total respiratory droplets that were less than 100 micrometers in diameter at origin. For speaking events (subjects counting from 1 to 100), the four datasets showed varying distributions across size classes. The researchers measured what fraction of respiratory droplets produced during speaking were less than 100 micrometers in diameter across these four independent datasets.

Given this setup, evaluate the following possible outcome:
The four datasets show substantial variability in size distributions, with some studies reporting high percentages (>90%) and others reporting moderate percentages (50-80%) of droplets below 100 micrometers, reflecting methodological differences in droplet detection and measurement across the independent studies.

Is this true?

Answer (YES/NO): NO